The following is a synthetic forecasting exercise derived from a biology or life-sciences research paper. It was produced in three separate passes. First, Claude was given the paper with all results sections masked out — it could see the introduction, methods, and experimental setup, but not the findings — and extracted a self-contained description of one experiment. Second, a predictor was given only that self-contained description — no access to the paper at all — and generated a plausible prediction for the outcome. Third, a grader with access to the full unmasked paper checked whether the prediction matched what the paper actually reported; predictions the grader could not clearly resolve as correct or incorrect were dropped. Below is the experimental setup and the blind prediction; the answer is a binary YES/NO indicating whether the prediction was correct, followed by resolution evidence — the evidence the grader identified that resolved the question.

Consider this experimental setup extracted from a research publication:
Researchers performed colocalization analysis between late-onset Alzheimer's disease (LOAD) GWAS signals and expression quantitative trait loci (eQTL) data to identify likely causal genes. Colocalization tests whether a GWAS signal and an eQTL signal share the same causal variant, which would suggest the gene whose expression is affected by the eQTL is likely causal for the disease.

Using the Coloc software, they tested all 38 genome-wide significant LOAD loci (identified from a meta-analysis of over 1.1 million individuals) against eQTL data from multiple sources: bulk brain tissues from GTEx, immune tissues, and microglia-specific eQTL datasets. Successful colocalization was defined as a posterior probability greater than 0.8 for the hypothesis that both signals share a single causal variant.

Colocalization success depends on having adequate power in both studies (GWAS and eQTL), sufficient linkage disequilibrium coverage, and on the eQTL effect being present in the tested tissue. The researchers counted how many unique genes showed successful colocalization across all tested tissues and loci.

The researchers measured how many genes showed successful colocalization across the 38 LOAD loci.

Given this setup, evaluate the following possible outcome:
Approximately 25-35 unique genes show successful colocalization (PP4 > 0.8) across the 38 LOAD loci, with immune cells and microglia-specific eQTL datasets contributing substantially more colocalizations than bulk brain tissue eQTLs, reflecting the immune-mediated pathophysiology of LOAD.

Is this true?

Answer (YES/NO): NO